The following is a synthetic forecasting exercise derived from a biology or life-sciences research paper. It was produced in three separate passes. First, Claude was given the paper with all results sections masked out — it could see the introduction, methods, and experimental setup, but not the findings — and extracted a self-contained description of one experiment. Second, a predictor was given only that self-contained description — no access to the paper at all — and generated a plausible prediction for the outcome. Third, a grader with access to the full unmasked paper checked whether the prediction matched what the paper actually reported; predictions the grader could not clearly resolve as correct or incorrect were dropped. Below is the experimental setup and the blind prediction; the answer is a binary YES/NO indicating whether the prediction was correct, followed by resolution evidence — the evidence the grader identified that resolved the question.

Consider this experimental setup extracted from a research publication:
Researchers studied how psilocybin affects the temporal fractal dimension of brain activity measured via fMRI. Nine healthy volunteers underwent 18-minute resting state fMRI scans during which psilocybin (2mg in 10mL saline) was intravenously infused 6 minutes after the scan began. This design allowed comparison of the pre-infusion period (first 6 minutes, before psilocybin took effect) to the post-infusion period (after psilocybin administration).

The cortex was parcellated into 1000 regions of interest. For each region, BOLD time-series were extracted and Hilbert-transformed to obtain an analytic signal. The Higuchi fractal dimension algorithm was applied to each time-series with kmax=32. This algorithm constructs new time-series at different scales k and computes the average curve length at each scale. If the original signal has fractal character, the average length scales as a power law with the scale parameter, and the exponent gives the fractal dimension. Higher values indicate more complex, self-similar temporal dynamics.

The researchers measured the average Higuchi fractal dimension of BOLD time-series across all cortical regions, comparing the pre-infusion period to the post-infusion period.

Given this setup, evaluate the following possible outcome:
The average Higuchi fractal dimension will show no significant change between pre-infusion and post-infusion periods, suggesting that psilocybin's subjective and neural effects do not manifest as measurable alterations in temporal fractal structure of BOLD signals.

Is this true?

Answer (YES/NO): NO